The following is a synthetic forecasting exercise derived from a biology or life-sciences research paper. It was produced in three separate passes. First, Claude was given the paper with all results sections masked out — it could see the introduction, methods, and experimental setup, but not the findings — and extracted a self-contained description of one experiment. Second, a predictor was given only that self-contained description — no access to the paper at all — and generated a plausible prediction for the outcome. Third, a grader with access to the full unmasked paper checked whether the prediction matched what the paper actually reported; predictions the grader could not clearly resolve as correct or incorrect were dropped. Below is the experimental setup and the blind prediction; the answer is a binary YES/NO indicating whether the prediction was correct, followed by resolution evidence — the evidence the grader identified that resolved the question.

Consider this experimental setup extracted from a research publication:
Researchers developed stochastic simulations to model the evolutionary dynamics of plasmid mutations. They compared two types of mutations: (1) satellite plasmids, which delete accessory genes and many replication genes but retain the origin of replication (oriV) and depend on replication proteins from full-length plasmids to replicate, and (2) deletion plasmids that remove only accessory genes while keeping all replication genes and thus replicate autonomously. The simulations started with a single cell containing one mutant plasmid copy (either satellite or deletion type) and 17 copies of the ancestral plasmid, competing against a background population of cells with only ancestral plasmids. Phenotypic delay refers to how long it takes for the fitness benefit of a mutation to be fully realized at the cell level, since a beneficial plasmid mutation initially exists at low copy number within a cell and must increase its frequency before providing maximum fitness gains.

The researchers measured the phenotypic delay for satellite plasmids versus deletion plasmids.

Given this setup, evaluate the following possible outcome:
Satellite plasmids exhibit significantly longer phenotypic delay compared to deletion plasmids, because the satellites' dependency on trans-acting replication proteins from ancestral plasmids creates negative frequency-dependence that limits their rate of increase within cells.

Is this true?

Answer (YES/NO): NO